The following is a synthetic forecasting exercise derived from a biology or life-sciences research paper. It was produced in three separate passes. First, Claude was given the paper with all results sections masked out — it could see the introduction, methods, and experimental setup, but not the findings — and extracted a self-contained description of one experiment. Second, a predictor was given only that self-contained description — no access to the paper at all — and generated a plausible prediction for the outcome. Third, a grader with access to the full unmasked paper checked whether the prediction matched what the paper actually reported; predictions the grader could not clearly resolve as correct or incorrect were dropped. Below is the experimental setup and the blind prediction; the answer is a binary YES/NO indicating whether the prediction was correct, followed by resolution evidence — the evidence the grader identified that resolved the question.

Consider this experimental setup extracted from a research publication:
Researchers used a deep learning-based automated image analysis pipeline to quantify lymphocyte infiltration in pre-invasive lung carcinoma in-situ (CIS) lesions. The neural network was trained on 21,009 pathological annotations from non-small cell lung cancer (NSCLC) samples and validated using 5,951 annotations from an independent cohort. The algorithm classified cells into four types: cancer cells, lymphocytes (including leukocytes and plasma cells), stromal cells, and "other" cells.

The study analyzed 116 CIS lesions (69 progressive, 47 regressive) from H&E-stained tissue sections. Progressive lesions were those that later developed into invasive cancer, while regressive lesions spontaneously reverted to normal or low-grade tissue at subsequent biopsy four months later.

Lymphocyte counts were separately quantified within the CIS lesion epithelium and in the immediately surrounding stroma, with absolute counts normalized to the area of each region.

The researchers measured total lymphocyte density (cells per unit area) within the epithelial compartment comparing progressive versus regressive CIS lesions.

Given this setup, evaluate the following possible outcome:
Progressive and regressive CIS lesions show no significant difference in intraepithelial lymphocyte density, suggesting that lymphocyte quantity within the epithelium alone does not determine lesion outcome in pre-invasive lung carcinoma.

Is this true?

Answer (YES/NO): NO